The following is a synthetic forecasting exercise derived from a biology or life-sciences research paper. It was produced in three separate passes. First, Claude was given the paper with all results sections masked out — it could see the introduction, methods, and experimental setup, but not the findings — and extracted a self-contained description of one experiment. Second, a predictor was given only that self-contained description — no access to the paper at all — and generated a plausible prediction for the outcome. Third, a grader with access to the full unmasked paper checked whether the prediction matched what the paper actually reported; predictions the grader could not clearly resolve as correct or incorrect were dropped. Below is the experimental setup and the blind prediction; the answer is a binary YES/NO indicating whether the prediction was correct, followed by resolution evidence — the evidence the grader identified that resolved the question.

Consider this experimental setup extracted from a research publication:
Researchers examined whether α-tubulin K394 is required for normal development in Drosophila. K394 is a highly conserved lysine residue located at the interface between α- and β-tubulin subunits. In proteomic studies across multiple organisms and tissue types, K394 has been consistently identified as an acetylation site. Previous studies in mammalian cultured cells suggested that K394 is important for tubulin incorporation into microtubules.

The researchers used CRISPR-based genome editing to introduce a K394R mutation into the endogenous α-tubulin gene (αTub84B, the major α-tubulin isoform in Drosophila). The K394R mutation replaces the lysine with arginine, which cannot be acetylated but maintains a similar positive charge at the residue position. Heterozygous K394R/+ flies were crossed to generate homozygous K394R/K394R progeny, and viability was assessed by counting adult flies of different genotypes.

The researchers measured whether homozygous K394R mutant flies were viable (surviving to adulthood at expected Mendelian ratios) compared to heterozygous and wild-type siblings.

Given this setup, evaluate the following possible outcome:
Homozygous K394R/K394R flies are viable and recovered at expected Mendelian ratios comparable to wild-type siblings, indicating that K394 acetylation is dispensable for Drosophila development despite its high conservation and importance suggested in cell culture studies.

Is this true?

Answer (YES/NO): NO